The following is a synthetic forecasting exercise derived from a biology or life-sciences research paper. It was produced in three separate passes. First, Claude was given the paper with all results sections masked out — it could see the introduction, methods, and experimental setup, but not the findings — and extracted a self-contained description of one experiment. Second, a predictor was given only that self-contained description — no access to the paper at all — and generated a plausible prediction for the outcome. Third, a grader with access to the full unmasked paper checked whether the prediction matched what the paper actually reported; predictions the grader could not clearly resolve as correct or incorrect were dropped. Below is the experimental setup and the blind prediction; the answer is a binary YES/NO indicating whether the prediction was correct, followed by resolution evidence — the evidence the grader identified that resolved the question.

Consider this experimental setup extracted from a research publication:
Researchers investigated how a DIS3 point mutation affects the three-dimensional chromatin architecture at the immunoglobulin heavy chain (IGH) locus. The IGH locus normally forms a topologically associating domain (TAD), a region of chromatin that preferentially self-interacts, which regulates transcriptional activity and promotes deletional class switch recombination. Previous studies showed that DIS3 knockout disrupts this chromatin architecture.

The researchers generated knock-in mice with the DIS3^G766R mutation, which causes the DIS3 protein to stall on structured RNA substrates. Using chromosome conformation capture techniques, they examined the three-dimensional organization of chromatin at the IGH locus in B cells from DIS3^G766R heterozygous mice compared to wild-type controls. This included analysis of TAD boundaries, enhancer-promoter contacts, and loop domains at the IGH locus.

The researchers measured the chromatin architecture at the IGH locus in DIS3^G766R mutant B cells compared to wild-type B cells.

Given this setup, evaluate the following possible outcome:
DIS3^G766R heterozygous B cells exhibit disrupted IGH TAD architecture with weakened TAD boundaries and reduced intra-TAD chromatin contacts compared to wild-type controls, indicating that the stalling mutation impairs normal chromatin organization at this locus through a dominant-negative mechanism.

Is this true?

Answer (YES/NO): NO